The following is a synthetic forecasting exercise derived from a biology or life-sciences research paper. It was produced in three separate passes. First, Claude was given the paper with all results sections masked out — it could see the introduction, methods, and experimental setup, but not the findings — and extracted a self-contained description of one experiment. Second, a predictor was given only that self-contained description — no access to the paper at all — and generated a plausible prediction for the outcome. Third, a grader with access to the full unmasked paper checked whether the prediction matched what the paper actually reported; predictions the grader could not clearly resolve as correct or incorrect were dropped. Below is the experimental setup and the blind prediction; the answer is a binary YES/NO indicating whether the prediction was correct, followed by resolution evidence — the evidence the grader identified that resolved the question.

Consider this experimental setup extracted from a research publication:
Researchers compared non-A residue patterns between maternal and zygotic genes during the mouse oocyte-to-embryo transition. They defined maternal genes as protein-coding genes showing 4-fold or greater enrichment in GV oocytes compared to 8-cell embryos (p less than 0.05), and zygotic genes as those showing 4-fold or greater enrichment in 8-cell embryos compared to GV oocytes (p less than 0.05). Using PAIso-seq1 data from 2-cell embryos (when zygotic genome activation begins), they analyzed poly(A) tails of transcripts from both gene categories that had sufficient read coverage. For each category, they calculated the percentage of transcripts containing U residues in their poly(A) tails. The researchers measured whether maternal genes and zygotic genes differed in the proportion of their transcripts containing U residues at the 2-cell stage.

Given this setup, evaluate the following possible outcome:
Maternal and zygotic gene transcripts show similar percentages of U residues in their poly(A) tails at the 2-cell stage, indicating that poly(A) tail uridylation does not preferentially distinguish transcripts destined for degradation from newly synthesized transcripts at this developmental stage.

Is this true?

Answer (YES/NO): NO